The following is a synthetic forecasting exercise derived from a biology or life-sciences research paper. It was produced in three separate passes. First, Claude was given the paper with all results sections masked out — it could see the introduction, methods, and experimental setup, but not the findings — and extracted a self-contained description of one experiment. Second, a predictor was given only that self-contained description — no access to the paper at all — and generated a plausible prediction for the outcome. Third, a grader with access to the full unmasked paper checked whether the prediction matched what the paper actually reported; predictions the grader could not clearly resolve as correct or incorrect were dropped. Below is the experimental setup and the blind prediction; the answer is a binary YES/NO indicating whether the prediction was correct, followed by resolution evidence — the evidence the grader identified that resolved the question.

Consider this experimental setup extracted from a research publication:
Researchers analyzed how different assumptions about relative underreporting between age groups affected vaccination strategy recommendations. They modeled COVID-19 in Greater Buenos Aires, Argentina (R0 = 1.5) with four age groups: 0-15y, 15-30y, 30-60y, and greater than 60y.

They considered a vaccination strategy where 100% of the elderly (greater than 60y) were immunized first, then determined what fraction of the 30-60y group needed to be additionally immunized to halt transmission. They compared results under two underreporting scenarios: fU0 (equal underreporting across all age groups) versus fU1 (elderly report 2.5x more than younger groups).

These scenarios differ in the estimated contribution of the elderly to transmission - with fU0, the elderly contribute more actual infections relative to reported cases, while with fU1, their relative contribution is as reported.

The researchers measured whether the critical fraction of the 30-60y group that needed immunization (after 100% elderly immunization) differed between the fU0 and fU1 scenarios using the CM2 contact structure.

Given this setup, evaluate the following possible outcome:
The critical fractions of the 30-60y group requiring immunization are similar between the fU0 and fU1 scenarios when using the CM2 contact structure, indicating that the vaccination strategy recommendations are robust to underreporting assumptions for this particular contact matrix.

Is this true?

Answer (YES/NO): NO